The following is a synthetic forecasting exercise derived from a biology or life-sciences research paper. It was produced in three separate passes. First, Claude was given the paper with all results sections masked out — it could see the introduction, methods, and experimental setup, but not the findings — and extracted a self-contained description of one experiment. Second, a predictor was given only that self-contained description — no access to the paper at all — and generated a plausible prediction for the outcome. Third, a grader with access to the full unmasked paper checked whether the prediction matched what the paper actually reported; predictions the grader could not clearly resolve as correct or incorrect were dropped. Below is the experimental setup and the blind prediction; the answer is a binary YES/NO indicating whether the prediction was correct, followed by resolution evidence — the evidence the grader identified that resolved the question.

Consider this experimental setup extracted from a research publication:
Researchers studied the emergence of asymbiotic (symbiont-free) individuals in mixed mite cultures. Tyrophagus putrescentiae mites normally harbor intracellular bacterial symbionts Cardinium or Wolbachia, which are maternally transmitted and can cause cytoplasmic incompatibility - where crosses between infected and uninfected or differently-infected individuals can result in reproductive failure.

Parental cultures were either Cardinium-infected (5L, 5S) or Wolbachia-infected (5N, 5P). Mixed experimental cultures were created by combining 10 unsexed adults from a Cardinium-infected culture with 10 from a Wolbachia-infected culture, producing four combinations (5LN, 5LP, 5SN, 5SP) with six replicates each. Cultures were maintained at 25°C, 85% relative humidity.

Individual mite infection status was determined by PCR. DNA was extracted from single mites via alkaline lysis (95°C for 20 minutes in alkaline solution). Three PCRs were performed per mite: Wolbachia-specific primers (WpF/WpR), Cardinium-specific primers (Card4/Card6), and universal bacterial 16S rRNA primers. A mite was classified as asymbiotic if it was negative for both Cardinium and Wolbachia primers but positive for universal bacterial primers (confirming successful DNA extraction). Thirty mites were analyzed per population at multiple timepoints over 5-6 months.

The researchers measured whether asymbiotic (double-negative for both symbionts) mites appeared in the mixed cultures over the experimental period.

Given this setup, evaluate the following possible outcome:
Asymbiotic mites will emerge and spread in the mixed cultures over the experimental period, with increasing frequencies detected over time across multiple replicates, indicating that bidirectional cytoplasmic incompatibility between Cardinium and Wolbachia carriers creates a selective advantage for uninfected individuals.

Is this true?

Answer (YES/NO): NO